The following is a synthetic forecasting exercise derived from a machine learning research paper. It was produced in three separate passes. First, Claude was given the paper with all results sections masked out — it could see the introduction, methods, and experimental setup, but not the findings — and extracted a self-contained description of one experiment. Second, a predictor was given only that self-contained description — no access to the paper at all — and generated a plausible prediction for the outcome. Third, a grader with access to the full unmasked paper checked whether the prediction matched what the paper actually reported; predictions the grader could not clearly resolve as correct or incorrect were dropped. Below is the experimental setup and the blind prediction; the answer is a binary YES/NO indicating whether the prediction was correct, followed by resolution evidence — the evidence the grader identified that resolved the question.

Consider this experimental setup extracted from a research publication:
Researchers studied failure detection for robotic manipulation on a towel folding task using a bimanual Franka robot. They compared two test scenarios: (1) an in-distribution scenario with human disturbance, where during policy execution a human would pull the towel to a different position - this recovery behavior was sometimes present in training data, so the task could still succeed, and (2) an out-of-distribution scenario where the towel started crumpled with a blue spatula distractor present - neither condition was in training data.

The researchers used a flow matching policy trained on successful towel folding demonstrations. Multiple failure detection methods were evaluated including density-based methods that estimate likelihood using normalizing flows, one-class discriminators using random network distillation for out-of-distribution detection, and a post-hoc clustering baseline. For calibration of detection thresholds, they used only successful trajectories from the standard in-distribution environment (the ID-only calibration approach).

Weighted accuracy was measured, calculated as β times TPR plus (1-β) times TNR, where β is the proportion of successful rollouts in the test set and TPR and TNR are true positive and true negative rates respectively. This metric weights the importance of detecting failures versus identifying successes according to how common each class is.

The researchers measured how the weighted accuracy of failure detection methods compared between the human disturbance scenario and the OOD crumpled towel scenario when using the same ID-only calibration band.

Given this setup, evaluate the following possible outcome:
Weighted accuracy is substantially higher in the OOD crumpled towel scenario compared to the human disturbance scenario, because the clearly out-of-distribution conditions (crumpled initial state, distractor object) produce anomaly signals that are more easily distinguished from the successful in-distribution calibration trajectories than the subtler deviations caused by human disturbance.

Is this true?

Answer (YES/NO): NO